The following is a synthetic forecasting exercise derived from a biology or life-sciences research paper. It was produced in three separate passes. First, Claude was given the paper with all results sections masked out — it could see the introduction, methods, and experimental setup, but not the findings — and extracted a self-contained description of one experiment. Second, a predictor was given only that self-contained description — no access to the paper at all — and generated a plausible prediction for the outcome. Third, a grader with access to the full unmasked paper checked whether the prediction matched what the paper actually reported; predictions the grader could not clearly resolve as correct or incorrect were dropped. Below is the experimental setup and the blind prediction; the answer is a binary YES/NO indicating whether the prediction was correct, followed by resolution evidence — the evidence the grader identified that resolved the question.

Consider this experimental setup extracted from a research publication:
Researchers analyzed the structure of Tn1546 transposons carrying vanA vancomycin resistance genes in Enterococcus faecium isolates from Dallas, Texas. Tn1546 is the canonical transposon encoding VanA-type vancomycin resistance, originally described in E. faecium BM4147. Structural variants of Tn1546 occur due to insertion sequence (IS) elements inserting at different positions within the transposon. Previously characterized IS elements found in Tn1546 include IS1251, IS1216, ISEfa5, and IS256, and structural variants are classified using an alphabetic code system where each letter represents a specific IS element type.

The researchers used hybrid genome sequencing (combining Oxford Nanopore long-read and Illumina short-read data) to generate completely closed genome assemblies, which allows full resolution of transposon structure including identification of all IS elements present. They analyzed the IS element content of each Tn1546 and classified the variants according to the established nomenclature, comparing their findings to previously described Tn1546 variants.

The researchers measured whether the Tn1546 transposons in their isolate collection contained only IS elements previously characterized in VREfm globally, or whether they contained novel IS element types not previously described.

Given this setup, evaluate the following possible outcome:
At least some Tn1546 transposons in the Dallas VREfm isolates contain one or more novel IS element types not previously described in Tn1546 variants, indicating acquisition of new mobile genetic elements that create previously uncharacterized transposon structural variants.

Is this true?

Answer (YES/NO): YES